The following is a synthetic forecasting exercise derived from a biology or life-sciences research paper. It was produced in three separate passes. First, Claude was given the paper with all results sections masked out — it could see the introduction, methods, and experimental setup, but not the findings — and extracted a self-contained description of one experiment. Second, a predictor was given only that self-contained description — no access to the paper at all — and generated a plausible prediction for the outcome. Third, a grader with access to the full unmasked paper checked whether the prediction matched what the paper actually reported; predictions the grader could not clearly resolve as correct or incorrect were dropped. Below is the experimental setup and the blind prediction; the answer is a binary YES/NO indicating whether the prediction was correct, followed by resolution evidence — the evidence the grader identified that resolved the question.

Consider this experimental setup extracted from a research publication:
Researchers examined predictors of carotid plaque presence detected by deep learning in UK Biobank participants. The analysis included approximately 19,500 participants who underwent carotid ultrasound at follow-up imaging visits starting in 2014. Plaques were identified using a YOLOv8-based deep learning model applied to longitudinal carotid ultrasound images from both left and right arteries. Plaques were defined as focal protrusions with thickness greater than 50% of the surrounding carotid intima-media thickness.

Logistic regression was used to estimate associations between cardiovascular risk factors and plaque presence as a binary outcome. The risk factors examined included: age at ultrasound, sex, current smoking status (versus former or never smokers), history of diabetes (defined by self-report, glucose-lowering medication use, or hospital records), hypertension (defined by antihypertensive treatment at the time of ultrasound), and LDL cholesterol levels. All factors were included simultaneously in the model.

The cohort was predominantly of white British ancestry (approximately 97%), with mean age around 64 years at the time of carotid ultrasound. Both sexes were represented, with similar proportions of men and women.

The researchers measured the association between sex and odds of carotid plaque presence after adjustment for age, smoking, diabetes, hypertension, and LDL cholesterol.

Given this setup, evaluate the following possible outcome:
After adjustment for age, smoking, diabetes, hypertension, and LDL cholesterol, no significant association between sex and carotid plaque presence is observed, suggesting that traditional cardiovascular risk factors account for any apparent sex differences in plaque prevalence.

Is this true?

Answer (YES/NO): NO